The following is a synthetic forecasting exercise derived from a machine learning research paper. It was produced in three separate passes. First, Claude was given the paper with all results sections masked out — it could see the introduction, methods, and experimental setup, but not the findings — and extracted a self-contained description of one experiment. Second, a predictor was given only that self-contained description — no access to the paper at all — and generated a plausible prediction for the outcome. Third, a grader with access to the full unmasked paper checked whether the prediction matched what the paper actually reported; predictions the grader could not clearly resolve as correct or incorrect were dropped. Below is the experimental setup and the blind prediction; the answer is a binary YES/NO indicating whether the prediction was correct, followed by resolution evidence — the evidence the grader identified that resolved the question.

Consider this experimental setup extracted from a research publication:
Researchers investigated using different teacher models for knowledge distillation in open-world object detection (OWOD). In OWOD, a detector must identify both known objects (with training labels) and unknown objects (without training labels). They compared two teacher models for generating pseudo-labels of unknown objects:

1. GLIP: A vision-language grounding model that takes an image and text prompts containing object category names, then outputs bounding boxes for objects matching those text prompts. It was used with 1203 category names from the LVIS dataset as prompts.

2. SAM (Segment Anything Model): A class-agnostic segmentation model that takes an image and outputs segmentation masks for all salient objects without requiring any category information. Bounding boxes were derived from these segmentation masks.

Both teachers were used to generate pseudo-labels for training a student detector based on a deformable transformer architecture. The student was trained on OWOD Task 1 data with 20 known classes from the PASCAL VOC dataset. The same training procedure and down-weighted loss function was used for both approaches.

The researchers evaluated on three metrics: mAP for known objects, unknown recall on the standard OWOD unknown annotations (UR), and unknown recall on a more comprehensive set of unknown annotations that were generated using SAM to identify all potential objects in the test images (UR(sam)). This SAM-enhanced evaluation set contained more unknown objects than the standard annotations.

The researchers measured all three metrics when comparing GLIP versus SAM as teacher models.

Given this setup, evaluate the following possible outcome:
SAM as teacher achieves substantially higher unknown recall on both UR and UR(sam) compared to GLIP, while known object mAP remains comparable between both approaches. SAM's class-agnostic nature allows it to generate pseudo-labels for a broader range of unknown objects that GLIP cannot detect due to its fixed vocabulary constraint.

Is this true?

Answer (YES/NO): NO